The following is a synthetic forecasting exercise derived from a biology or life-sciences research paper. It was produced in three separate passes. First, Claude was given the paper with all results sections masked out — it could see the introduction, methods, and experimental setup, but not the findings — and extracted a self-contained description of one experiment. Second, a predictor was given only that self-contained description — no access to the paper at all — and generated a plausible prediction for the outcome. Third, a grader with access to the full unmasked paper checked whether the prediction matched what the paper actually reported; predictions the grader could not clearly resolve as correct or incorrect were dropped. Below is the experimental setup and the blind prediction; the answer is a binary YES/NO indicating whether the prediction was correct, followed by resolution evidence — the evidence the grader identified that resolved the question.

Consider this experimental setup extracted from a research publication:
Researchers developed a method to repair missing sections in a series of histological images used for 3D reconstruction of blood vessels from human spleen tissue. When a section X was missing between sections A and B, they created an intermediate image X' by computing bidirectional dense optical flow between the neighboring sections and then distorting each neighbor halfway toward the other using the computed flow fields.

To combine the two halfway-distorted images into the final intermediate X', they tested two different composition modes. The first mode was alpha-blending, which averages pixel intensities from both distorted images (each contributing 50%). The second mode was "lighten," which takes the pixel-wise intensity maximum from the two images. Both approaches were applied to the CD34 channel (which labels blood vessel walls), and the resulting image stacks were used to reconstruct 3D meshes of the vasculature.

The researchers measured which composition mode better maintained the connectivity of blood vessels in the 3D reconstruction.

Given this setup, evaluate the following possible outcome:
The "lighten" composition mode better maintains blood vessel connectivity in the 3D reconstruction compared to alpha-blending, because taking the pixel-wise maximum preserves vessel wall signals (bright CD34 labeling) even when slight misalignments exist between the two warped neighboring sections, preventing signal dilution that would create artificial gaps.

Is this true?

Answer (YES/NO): YES